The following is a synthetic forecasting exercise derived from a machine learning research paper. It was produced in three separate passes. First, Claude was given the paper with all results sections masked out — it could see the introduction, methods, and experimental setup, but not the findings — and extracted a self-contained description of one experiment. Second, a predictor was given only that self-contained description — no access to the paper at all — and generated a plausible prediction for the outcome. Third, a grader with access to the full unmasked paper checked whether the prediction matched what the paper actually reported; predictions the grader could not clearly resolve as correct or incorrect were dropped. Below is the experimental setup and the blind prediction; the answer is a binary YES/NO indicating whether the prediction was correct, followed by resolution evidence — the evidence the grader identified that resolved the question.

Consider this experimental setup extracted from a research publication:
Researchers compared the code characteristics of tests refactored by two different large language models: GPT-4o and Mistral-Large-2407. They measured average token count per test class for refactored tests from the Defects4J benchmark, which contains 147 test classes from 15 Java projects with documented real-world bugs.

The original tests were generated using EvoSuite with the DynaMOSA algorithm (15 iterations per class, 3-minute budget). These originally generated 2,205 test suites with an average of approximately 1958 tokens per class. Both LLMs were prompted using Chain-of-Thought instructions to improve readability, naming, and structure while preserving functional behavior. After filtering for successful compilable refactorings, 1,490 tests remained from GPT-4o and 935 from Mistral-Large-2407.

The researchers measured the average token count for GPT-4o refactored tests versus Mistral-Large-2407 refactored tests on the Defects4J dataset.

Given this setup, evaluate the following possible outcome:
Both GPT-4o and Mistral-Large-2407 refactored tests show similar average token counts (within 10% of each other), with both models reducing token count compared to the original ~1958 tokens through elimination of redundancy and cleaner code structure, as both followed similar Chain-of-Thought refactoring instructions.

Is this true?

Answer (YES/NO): NO